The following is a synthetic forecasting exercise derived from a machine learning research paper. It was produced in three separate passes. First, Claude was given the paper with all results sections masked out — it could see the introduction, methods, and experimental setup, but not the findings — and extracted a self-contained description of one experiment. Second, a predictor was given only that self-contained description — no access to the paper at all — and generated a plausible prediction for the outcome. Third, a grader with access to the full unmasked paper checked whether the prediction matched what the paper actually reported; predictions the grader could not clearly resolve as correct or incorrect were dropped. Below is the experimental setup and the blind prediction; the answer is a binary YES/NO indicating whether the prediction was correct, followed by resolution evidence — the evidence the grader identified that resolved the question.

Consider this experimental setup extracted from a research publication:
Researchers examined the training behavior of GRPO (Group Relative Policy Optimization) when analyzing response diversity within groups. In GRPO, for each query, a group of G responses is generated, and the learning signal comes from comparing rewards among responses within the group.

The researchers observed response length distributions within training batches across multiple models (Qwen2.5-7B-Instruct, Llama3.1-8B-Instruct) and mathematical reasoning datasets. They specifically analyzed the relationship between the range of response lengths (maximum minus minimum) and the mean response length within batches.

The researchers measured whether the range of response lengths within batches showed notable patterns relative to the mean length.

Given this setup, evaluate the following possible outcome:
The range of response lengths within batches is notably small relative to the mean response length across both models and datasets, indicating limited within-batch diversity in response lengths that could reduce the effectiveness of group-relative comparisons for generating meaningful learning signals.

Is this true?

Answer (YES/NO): NO